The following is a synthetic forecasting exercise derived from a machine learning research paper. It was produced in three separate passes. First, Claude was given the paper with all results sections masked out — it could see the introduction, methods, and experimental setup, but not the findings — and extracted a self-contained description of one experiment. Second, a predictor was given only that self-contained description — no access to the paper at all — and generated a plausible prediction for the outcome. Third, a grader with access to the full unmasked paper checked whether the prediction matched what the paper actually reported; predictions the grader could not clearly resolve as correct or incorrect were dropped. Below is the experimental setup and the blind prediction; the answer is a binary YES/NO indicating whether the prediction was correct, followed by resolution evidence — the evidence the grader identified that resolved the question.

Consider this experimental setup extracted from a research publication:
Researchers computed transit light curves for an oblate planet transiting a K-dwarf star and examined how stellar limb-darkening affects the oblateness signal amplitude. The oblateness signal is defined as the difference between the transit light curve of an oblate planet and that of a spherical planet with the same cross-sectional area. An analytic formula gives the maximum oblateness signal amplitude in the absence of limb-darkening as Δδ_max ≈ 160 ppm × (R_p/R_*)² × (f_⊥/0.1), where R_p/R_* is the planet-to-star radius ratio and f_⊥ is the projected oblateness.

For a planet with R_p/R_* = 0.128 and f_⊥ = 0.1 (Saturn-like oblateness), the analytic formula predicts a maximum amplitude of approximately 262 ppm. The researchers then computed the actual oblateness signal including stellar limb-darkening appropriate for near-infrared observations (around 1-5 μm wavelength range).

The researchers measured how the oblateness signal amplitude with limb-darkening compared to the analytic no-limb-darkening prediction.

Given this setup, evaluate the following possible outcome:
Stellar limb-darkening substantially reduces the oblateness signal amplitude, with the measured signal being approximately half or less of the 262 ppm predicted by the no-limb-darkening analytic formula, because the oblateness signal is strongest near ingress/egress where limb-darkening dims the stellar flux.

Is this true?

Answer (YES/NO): NO